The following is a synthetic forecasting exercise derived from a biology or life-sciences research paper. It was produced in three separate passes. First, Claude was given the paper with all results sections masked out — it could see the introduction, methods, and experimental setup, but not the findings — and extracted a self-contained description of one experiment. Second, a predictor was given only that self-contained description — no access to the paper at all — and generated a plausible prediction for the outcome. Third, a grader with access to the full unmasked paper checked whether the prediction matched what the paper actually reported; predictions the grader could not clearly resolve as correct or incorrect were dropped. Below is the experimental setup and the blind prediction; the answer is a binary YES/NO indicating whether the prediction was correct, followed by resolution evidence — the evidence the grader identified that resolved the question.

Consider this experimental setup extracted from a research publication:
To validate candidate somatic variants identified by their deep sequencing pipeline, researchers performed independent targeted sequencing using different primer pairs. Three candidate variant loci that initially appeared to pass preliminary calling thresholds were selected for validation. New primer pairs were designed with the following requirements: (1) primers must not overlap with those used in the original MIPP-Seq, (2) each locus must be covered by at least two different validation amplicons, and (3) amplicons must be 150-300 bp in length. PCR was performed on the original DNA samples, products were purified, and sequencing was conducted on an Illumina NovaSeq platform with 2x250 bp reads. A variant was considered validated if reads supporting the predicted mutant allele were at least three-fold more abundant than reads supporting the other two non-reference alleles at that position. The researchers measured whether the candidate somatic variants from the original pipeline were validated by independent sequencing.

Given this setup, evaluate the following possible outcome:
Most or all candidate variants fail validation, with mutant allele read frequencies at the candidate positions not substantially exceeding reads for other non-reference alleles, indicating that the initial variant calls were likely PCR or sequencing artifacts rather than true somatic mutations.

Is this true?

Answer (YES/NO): YES